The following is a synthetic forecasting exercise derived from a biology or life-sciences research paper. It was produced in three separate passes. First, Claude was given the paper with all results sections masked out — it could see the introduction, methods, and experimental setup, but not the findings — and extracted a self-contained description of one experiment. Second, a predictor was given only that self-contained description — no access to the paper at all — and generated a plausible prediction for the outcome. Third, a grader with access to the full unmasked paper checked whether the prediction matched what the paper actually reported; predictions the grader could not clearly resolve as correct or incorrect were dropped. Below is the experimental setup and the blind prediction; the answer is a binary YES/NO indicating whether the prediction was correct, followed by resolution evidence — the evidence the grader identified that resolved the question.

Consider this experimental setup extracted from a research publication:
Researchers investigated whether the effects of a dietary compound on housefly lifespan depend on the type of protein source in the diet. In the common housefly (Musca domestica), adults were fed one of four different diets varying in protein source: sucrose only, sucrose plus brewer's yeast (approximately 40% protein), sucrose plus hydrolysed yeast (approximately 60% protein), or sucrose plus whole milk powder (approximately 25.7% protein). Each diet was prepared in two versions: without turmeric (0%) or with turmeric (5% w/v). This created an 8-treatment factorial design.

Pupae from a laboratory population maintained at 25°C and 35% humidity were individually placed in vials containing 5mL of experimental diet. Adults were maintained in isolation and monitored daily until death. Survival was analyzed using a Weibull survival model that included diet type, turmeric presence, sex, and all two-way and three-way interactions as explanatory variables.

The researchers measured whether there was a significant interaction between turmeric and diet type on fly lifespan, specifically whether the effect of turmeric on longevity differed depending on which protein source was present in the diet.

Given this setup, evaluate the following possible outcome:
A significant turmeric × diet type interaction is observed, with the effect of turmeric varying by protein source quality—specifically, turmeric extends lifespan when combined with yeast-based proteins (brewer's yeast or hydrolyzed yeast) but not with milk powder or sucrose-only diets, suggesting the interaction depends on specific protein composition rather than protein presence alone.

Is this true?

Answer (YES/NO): NO